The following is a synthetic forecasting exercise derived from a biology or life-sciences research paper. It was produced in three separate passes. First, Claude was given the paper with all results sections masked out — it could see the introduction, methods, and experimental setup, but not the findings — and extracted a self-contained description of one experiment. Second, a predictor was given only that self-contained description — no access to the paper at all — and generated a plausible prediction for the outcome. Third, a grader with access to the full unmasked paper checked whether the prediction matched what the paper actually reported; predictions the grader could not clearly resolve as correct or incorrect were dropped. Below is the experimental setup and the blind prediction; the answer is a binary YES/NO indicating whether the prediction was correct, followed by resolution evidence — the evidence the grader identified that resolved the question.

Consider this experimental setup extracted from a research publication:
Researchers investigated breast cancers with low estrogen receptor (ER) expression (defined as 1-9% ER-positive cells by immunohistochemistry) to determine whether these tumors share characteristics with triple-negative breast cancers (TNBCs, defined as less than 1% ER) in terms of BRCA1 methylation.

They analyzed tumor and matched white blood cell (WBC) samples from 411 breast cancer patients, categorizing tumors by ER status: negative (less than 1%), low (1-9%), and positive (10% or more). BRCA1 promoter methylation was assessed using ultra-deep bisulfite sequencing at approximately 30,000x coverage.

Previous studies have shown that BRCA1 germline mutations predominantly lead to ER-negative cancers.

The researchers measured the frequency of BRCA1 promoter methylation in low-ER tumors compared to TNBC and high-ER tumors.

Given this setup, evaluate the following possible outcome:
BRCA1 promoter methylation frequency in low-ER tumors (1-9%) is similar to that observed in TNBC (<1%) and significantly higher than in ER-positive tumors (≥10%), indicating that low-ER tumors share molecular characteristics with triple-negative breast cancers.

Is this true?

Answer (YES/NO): YES